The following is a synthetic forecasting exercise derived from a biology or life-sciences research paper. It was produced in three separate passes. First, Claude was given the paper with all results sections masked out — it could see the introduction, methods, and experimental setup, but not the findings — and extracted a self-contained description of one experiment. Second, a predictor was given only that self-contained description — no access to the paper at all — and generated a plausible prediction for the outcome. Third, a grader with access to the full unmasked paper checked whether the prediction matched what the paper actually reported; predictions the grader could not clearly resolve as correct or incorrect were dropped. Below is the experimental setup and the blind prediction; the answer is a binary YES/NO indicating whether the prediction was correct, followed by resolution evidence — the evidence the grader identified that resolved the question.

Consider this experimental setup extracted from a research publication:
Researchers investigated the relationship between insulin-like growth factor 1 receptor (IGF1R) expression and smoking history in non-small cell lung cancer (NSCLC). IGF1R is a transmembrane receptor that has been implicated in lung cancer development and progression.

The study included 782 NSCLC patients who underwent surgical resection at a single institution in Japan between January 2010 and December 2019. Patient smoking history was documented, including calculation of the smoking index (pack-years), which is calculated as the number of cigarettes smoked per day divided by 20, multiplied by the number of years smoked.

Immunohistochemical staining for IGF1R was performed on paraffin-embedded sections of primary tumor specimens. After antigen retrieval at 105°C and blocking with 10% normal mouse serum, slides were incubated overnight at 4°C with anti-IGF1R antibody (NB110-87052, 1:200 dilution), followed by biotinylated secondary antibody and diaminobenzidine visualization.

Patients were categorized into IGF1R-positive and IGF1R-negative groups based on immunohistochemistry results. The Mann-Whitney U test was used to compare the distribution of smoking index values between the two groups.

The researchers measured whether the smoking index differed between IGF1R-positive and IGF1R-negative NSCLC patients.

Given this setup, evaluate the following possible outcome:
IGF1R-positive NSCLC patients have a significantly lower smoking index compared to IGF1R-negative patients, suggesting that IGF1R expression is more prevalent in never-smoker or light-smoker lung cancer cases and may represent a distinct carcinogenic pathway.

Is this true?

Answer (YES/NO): NO